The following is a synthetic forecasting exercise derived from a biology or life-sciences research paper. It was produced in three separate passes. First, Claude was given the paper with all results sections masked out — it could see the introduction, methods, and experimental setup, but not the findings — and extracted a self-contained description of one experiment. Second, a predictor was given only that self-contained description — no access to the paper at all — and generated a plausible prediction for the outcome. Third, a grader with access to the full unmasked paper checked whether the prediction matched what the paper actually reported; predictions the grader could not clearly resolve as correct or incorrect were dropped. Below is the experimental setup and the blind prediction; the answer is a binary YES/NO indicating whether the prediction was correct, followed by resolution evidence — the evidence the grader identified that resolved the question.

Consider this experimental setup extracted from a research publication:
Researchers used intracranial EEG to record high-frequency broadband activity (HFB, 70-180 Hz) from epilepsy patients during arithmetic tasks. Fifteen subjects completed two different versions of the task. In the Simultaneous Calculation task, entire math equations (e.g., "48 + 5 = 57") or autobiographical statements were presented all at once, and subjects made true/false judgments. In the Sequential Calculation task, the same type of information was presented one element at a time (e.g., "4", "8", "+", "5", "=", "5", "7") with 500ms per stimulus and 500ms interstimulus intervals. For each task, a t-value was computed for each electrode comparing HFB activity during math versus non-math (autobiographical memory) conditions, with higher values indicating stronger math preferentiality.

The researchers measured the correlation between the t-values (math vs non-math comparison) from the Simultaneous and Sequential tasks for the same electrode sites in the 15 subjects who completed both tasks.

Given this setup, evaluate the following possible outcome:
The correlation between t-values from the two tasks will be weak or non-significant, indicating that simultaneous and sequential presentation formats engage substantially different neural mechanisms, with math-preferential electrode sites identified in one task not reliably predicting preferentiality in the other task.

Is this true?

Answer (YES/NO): NO